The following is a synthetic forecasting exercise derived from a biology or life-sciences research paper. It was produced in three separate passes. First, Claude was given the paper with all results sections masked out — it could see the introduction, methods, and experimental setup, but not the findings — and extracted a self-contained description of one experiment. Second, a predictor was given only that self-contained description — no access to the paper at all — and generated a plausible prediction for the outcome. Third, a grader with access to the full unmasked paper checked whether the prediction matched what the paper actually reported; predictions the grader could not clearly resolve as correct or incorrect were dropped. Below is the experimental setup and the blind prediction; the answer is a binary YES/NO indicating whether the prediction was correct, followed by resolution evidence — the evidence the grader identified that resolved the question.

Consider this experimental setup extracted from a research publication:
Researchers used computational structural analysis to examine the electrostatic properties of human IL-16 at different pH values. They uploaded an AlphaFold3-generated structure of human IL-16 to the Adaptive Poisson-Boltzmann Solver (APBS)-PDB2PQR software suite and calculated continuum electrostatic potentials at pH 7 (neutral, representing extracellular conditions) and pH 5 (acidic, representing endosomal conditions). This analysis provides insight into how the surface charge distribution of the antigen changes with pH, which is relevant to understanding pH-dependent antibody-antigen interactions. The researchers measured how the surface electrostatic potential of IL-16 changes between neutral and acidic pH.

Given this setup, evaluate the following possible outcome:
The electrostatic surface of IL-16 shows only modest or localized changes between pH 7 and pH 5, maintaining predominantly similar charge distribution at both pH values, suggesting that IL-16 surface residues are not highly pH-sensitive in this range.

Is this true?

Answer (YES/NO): YES